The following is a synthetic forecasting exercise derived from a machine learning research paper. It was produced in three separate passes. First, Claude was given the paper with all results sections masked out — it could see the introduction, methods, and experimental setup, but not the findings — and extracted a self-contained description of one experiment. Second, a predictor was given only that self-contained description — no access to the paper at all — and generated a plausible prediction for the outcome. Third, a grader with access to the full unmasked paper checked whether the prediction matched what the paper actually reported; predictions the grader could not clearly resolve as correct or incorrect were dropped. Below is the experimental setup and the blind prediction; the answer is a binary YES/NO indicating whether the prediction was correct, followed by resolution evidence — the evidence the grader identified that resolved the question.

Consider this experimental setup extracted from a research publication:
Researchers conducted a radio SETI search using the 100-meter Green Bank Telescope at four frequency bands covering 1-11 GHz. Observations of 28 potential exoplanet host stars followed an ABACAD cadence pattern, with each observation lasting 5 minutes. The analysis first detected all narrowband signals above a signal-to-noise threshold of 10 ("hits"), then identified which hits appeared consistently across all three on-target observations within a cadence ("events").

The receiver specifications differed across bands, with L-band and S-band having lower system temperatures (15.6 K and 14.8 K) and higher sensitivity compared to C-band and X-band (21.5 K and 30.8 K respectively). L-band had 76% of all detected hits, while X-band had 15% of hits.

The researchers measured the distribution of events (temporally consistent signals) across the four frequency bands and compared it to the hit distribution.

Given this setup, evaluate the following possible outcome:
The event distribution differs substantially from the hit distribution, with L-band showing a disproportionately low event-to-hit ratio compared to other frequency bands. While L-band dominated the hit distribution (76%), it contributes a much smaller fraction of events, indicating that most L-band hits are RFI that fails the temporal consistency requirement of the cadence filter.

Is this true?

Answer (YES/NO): NO